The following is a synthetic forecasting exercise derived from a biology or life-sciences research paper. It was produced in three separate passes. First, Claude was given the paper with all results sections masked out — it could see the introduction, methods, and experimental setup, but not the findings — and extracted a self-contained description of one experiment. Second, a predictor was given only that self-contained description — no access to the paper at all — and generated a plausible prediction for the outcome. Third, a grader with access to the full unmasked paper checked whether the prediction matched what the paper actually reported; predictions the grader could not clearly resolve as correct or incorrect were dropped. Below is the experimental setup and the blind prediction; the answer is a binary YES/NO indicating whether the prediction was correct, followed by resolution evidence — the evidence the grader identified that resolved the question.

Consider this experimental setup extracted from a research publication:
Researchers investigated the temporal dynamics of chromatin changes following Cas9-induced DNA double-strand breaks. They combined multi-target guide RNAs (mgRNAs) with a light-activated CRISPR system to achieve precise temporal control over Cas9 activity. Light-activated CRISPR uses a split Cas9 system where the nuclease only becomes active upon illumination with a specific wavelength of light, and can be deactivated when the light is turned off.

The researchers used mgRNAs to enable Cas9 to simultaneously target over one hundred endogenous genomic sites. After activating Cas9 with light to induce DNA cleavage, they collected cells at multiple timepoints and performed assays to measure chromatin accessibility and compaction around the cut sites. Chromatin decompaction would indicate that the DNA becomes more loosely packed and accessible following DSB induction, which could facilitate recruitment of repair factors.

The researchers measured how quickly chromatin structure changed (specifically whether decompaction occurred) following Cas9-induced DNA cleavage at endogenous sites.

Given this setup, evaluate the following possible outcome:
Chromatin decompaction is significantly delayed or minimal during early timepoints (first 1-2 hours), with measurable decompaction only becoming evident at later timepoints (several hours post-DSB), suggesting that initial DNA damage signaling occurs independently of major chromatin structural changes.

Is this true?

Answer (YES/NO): NO